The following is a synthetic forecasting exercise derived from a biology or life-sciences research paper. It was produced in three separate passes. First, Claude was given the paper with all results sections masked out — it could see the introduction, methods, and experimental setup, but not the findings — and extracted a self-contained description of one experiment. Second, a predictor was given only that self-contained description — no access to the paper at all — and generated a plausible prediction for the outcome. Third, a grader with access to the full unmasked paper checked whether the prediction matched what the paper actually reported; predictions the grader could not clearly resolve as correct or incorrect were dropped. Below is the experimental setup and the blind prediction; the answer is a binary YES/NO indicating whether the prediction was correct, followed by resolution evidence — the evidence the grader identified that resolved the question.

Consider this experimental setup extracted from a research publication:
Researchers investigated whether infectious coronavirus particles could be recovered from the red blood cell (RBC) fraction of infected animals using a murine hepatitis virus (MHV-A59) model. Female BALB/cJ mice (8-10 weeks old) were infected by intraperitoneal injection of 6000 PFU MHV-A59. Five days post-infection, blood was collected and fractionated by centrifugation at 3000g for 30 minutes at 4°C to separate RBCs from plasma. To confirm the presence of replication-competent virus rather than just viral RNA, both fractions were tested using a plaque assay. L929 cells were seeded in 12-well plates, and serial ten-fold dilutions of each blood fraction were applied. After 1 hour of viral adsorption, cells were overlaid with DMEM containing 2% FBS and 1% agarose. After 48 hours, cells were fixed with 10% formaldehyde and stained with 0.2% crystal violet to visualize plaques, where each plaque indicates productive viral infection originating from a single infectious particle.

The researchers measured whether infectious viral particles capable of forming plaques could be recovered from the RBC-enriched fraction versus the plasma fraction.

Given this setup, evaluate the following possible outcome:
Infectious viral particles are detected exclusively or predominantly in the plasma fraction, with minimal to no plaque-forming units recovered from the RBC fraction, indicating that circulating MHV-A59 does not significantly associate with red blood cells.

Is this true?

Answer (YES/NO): NO